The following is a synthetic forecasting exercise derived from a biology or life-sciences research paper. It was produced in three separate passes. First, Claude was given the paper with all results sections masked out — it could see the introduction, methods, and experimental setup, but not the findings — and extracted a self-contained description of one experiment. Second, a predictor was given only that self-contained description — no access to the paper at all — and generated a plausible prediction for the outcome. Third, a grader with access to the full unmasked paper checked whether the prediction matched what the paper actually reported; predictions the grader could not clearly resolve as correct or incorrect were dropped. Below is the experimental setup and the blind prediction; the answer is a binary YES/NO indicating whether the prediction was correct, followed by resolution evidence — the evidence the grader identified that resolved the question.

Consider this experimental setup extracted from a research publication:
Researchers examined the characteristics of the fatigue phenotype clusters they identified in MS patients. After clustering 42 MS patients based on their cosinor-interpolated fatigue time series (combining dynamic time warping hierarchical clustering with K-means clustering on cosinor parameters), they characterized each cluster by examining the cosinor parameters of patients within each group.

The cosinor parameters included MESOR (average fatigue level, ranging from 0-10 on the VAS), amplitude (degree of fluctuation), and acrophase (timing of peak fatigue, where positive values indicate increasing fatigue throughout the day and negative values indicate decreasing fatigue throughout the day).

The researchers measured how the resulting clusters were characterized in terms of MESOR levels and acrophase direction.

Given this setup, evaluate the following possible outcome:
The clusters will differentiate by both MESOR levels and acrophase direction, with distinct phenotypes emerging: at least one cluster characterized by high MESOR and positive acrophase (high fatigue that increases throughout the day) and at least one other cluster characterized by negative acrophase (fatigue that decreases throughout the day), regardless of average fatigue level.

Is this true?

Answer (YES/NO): YES